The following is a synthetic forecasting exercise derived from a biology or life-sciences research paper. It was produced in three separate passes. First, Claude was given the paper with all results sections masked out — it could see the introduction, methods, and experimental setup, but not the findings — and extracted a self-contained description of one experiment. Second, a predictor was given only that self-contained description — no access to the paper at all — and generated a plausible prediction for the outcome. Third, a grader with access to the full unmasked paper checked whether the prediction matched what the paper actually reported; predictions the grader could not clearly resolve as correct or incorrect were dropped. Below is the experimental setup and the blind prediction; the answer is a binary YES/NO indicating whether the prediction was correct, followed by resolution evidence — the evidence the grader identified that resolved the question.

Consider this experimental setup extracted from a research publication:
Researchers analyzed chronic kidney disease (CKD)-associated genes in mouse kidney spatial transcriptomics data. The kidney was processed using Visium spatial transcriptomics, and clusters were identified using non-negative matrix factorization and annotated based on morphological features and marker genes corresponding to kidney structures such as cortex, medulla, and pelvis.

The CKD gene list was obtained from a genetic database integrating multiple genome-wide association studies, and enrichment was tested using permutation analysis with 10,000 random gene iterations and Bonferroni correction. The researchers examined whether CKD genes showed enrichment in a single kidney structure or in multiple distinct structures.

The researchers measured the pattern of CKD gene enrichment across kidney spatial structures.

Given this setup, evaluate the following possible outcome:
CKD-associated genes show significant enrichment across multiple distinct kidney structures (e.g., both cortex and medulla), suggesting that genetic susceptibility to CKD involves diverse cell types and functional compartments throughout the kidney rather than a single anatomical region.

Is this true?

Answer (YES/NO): NO